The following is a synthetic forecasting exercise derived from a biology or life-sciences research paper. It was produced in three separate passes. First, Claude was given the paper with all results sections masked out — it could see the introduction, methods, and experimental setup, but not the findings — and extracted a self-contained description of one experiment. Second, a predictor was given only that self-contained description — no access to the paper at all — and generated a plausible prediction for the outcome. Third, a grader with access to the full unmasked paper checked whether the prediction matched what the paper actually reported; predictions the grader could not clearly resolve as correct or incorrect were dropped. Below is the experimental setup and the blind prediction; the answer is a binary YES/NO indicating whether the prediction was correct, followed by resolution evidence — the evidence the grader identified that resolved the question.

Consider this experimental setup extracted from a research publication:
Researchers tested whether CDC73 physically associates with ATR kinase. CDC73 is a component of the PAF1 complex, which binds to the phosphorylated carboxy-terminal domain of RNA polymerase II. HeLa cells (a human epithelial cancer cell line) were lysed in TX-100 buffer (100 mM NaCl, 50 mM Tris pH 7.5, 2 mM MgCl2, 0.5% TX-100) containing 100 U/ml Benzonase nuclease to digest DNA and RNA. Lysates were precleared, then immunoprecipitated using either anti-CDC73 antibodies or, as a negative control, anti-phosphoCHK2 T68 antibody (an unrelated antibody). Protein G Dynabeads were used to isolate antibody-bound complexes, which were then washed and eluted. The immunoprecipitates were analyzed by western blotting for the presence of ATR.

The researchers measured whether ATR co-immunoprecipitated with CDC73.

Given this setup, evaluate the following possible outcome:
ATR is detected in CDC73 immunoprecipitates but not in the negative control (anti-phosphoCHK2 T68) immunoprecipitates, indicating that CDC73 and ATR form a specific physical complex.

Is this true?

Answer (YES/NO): YES